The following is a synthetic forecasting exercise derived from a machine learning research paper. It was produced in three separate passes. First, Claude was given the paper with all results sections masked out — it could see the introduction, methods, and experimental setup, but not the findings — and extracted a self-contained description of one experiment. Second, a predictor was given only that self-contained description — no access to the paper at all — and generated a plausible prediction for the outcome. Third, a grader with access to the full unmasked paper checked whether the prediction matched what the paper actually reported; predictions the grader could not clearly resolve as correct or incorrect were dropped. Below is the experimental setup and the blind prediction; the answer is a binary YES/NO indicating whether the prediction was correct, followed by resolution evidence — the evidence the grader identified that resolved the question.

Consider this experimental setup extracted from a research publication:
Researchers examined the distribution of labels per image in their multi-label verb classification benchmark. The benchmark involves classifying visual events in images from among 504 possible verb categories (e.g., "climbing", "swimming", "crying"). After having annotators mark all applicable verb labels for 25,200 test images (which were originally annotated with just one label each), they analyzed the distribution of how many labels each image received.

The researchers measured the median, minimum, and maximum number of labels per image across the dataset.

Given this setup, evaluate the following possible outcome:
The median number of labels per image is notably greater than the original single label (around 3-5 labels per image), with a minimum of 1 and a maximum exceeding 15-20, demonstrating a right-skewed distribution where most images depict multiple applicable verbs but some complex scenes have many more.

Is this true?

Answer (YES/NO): YES